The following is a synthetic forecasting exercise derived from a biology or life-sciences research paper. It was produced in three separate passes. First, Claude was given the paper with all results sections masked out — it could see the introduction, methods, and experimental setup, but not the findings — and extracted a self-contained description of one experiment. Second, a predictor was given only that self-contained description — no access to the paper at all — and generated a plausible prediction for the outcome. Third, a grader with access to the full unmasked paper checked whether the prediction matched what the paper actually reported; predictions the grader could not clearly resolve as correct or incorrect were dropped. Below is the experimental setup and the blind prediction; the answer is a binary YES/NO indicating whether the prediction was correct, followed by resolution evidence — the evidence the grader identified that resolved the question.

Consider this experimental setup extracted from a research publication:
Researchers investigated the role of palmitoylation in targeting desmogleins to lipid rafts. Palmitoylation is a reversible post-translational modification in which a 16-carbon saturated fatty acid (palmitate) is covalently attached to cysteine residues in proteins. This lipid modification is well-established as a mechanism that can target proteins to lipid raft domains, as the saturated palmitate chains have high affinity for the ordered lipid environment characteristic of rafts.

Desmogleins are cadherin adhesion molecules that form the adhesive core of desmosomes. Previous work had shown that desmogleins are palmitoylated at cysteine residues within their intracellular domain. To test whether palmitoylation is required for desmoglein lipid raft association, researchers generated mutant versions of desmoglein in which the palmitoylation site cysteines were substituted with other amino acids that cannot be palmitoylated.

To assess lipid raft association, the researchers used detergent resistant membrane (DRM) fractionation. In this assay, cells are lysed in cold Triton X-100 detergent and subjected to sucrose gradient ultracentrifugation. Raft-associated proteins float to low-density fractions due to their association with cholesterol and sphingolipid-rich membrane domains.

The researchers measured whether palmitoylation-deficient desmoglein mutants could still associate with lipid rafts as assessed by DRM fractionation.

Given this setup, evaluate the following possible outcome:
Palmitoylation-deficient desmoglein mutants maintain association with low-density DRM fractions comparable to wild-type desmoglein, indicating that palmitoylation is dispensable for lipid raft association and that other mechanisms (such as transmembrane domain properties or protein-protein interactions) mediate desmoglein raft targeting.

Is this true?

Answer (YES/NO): YES